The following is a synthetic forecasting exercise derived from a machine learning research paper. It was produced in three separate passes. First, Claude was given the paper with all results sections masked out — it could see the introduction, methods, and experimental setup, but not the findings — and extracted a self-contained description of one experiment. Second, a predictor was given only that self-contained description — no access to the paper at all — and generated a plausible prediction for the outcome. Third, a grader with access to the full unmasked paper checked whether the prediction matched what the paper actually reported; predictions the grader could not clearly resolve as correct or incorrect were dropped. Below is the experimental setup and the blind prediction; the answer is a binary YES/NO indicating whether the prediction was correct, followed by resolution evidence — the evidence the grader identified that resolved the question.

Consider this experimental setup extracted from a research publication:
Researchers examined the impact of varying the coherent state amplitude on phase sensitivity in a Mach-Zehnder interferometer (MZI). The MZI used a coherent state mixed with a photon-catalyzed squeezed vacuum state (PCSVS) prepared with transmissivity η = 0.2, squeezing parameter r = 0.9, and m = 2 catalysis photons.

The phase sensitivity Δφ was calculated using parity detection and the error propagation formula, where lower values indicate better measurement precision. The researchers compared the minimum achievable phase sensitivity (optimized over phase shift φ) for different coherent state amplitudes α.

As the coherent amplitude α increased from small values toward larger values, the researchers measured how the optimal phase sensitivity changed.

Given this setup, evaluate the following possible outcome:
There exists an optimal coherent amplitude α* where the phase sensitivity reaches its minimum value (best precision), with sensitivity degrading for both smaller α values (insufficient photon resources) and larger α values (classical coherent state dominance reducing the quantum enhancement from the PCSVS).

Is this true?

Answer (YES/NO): NO